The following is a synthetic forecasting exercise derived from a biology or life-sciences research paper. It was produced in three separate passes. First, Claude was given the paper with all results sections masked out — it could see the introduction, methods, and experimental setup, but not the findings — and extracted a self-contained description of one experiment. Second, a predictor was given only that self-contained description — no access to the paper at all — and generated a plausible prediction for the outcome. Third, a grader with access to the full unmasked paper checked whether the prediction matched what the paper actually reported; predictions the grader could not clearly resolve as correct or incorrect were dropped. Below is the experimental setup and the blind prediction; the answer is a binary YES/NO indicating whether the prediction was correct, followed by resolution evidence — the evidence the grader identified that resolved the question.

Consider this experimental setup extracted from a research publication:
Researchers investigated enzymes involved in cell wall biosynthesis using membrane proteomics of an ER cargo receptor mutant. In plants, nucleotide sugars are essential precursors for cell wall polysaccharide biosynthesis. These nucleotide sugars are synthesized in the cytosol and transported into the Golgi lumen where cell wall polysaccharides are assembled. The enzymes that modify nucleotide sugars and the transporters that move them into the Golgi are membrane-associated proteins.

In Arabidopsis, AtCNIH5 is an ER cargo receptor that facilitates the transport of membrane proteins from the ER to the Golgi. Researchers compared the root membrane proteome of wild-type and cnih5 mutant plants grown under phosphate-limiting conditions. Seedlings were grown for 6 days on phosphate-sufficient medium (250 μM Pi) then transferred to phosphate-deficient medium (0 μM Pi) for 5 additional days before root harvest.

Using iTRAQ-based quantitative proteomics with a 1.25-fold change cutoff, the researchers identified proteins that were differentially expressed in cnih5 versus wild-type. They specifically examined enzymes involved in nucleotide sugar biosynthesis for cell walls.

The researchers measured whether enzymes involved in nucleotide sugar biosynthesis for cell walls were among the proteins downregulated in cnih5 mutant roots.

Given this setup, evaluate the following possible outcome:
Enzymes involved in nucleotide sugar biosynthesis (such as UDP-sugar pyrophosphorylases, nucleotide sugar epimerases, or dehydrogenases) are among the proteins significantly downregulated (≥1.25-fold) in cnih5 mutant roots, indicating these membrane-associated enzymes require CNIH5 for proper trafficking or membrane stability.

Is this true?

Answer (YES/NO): YES